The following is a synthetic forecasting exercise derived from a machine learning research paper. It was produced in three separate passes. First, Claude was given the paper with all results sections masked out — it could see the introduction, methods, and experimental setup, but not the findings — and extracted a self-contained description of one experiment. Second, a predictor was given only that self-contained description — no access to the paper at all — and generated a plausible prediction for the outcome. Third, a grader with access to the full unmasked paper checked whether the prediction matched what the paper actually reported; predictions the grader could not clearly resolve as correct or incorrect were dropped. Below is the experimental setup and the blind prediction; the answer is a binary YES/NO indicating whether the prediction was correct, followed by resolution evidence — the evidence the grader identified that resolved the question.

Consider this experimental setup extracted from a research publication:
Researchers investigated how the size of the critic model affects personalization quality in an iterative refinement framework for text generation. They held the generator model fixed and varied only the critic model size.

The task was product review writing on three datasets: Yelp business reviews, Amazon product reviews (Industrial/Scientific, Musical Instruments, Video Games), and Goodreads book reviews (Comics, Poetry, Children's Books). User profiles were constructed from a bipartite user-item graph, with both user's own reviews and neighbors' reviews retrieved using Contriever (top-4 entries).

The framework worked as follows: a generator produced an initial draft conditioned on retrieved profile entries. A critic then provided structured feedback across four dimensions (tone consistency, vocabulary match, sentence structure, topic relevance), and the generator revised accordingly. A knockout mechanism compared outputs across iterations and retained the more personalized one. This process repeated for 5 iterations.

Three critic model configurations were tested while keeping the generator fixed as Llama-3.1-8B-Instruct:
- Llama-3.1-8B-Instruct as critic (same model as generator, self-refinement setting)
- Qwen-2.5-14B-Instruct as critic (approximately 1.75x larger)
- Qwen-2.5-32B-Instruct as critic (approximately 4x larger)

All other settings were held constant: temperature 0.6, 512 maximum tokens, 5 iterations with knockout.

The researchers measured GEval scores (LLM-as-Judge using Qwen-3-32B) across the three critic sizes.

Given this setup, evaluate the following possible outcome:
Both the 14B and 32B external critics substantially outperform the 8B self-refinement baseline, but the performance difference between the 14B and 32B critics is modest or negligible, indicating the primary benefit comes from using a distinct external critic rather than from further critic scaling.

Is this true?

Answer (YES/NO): NO